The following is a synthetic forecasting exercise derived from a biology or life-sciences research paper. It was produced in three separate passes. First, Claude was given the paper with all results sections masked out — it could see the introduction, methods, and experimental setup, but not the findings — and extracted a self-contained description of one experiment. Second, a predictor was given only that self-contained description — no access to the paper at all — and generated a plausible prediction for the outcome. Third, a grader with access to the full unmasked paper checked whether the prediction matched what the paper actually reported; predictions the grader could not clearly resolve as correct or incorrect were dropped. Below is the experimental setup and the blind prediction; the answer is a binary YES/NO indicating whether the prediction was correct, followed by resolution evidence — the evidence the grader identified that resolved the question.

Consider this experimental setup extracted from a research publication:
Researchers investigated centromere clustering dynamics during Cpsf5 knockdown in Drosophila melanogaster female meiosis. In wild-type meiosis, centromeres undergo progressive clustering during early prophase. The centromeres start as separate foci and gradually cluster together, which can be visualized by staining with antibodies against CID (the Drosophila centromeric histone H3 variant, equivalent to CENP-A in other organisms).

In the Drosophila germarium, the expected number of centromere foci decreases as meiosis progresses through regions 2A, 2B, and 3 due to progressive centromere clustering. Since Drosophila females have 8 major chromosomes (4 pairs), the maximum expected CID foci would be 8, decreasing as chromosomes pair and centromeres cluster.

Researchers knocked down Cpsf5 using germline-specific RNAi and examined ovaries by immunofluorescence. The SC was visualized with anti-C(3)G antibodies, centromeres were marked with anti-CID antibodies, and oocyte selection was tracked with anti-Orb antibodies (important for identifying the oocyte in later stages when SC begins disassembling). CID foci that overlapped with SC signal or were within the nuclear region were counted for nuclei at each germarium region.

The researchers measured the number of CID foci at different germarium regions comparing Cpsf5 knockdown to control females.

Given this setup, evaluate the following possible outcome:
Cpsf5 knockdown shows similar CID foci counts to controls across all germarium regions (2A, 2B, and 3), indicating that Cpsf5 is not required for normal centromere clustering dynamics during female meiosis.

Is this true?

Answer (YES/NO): NO